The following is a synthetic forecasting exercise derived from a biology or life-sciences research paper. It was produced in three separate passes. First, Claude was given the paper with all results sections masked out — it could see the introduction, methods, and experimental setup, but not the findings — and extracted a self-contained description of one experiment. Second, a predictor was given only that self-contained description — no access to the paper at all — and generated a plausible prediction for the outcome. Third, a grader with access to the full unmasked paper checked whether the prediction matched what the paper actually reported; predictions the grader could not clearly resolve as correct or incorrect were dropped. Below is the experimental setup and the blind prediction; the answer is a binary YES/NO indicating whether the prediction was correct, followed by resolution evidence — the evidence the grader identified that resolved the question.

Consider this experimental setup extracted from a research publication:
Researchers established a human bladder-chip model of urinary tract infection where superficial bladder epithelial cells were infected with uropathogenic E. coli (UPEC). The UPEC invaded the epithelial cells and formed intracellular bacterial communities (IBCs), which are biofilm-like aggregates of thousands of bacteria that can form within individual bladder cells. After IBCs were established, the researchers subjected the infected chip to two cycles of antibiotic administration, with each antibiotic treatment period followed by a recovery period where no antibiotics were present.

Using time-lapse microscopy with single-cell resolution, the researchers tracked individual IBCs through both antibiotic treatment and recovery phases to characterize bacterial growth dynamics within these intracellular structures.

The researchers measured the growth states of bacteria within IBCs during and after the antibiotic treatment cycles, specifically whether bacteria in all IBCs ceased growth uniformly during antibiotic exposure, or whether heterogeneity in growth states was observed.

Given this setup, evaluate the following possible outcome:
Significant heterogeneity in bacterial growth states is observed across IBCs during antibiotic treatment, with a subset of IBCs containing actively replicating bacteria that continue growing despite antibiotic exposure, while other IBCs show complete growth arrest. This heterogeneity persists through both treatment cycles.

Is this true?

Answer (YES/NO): NO